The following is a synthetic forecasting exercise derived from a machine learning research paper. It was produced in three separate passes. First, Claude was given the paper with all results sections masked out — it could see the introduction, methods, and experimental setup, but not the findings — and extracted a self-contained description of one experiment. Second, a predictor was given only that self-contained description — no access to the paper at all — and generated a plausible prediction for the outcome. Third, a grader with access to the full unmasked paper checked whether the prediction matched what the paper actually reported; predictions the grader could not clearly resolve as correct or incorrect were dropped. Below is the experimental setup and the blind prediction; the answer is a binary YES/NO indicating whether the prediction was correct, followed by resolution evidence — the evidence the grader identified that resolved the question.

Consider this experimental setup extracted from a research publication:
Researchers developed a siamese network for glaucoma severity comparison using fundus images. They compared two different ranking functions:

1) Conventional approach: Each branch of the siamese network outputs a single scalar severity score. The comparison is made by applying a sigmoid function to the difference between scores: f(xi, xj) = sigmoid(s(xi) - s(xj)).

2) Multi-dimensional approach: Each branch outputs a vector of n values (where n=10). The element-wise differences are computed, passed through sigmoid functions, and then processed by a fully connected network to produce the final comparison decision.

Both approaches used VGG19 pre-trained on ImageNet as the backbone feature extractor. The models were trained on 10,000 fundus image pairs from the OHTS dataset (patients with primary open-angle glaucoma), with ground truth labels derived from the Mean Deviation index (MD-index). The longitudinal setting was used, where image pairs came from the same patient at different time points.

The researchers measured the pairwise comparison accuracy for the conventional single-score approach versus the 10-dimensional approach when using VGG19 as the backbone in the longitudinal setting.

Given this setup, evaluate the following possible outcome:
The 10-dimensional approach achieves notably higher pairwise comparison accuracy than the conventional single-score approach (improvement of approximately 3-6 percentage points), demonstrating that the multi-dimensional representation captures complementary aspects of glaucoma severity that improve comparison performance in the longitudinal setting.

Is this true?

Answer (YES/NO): NO